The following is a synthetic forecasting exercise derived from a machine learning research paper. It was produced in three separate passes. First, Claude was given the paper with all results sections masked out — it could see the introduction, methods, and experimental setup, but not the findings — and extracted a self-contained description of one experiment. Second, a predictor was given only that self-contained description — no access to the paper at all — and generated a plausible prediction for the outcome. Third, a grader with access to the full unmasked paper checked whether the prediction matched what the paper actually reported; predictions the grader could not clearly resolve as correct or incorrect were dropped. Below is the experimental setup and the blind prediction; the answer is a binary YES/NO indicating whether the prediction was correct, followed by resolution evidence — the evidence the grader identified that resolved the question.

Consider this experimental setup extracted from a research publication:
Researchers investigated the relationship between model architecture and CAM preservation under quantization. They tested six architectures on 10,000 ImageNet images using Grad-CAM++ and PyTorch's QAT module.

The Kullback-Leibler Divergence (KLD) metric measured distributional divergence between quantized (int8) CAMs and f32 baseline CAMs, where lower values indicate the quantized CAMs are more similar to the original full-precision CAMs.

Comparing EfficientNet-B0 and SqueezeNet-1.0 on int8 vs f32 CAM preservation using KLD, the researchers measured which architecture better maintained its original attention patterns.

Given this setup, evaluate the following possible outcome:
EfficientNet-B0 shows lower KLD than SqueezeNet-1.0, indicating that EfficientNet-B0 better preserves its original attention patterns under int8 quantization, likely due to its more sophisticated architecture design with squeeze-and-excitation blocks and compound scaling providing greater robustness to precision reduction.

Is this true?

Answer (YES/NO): NO